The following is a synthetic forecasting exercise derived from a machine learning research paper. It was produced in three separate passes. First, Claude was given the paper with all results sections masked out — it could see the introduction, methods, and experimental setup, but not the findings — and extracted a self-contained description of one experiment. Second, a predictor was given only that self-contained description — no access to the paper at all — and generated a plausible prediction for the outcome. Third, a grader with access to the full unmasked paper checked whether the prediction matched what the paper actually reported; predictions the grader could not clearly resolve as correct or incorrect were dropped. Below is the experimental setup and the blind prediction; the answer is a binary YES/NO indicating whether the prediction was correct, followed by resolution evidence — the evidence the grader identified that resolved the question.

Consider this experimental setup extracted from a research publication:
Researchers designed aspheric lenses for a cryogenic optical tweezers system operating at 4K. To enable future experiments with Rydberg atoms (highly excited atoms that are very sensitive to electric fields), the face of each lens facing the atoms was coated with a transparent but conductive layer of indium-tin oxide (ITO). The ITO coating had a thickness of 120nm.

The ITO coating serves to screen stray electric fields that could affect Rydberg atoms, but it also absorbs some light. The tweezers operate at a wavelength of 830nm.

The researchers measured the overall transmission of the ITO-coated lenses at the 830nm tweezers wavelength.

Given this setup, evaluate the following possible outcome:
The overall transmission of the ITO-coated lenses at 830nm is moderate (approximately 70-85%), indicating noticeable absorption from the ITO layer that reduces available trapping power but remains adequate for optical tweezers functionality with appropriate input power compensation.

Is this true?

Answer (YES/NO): NO